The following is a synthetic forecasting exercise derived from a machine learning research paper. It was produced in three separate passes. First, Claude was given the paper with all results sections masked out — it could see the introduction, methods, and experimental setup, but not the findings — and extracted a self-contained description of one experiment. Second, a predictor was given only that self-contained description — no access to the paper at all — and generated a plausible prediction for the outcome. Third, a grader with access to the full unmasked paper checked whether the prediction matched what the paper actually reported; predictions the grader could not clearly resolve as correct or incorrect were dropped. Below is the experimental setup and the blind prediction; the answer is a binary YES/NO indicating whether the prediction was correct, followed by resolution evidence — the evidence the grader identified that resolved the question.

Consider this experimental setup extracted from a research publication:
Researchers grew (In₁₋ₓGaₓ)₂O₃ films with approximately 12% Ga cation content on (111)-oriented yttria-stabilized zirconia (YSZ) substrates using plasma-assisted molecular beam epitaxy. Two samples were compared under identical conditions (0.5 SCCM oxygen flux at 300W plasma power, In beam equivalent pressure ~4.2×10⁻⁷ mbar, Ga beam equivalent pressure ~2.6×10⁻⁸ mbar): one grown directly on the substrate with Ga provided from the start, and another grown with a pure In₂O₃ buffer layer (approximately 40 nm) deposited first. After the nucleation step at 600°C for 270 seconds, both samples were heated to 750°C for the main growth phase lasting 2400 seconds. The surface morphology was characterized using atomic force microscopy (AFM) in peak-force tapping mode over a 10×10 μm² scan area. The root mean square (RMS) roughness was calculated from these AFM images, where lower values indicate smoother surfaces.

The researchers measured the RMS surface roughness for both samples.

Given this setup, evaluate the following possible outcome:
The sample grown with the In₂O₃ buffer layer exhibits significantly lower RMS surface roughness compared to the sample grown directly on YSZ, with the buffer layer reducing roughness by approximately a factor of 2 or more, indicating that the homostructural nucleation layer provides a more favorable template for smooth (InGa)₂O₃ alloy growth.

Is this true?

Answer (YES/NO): NO